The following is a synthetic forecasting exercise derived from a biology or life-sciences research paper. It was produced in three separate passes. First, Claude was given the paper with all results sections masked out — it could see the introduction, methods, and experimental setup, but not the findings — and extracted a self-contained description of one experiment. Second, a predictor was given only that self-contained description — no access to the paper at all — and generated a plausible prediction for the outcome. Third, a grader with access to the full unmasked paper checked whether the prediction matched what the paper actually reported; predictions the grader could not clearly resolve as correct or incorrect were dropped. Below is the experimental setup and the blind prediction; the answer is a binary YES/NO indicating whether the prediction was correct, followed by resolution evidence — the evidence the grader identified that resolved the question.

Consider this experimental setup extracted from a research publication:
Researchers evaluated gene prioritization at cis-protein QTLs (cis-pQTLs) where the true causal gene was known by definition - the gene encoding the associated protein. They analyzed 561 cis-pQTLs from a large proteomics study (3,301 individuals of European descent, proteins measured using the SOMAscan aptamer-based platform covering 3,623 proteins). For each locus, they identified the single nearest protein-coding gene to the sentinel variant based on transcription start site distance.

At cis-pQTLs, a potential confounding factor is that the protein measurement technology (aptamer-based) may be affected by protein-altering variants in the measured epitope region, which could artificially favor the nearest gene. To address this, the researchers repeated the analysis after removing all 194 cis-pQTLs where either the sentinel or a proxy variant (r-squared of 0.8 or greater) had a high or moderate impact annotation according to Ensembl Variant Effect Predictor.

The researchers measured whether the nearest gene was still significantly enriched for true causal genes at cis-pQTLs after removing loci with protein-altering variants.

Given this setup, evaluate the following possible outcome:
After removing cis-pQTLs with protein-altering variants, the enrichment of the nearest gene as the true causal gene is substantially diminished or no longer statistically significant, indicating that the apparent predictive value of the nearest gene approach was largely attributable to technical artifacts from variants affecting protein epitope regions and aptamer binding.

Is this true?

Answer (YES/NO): NO